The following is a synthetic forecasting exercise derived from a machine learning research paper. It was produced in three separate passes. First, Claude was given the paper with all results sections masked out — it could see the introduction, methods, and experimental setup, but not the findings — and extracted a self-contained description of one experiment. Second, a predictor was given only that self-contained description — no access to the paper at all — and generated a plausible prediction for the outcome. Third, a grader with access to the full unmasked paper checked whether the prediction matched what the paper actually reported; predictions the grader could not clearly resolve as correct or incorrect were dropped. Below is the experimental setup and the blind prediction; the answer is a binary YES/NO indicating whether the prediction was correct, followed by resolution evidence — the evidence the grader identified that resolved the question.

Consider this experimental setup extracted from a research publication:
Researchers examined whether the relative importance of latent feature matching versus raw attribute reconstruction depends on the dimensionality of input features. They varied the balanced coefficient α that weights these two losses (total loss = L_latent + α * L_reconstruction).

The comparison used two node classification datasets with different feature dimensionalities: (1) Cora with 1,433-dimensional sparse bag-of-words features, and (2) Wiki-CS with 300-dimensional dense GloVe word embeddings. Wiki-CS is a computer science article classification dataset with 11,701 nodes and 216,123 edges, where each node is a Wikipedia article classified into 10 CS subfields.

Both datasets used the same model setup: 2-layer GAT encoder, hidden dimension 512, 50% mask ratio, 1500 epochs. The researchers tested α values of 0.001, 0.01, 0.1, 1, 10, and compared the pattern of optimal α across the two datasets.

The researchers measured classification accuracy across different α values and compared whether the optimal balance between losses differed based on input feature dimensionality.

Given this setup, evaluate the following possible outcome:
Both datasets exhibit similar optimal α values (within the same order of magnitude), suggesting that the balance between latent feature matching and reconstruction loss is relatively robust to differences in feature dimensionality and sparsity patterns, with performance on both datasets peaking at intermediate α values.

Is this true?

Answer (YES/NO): YES